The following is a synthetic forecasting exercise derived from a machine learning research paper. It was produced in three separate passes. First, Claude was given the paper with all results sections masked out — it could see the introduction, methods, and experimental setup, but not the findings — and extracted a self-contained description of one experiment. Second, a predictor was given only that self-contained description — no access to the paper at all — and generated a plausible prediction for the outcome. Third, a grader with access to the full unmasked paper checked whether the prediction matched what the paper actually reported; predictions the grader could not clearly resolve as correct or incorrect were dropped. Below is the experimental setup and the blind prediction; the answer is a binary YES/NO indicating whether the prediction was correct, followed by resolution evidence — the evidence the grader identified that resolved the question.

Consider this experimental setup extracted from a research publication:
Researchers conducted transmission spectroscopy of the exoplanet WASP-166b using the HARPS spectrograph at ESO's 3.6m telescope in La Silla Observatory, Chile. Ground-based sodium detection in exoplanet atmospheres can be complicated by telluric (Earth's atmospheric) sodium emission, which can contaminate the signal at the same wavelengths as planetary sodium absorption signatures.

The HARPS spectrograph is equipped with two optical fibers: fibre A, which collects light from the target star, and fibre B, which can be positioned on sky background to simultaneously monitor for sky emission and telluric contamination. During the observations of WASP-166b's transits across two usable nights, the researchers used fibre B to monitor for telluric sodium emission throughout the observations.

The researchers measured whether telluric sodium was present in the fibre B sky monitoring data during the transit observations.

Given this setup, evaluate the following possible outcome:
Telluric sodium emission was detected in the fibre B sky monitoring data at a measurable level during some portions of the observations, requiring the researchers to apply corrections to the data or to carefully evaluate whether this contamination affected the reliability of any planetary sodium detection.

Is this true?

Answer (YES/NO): NO